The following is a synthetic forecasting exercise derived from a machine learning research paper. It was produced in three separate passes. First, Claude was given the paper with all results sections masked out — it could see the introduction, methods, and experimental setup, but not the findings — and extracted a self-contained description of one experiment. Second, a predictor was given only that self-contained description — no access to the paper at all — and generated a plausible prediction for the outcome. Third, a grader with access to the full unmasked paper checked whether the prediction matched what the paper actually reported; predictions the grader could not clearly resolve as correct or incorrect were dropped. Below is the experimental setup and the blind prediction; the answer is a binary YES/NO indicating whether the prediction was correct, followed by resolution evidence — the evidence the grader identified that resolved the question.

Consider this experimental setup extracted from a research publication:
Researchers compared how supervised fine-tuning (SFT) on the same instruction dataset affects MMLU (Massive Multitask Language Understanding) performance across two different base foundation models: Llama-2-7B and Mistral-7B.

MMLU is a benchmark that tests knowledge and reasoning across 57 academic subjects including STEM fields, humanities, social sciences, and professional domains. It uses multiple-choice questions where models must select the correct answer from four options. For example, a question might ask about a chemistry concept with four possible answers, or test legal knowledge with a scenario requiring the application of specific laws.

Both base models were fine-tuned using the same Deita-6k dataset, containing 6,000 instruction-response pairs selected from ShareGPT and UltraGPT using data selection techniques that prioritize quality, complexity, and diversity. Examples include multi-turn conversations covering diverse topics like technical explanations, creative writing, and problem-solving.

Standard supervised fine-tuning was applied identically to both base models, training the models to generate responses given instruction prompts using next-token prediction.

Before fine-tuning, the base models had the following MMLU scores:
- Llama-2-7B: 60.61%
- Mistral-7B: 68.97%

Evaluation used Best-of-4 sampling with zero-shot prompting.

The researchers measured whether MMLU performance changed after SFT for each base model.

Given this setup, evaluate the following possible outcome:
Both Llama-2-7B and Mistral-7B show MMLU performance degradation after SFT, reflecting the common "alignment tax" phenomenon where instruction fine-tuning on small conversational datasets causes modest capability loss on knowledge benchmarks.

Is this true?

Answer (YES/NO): NO